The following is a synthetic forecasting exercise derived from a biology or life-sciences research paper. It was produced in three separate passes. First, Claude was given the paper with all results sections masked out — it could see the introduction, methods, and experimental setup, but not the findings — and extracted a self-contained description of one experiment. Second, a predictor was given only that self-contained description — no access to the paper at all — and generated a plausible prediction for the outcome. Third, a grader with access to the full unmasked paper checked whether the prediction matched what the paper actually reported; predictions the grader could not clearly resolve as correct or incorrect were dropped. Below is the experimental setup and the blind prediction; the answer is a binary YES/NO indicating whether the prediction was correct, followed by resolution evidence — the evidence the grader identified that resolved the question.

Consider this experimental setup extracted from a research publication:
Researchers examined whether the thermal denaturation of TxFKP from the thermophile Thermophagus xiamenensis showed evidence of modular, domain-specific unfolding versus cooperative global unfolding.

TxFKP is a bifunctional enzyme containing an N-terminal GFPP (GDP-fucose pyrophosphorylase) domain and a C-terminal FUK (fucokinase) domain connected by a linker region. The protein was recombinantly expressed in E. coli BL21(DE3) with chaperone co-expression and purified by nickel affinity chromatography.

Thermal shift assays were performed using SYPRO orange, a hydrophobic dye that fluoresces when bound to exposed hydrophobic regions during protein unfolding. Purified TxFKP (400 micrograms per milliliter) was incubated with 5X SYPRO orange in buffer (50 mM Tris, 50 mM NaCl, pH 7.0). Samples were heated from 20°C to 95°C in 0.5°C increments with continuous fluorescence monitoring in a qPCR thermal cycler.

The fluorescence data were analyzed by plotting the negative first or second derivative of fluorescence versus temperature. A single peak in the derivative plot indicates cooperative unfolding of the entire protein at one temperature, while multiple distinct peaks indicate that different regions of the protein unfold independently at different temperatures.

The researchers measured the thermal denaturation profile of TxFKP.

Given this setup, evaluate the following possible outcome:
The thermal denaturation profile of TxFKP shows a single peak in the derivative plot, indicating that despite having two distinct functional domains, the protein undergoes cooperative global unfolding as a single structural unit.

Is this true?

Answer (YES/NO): NO